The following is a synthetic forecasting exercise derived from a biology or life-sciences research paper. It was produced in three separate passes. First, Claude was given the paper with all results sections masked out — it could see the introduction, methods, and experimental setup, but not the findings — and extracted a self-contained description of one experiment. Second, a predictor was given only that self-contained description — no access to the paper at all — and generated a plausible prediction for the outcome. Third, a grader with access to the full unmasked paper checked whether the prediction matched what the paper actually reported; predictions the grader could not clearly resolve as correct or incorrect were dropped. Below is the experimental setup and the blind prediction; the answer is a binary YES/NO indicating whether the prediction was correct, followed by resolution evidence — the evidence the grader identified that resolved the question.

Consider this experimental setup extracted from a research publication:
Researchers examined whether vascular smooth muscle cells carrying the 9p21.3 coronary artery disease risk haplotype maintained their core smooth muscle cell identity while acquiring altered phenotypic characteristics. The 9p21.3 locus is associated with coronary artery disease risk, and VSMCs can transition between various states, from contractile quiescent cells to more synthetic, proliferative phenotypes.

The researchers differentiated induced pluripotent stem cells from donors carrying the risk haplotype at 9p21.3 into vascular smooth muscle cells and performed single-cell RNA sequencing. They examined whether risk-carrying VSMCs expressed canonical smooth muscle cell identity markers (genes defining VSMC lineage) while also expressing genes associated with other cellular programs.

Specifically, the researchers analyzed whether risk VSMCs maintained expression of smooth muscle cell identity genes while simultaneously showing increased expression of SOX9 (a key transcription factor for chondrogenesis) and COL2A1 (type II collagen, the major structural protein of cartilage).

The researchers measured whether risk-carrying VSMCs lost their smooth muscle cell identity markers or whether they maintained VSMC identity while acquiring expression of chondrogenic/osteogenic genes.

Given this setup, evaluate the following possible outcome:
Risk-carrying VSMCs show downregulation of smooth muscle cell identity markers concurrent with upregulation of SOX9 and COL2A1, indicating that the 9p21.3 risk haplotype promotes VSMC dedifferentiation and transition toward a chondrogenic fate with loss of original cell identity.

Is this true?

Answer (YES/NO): NO